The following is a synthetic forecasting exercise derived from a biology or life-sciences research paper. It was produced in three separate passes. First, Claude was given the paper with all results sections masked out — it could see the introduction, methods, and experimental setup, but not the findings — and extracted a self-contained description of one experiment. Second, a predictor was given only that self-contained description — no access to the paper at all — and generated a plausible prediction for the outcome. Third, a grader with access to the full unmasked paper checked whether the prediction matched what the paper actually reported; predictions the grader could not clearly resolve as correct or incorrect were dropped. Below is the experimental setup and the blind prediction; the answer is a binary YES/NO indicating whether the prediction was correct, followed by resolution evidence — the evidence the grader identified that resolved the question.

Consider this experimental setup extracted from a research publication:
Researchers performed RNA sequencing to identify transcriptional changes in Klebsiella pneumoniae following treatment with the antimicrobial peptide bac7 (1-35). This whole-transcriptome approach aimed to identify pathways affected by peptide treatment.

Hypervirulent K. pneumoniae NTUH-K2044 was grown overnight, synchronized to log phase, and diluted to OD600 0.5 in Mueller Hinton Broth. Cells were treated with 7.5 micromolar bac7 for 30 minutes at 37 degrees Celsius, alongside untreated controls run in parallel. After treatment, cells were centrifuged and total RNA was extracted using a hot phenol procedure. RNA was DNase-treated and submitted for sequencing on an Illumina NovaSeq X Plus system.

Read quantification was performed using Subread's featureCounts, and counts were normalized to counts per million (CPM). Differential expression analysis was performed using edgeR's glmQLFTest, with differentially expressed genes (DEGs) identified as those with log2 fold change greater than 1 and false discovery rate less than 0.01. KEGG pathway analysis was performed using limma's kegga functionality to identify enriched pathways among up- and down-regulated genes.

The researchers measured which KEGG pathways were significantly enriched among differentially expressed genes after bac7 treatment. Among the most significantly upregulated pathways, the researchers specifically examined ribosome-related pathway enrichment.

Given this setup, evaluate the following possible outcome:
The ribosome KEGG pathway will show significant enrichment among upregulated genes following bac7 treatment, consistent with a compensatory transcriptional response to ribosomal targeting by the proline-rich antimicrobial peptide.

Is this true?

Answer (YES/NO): YES